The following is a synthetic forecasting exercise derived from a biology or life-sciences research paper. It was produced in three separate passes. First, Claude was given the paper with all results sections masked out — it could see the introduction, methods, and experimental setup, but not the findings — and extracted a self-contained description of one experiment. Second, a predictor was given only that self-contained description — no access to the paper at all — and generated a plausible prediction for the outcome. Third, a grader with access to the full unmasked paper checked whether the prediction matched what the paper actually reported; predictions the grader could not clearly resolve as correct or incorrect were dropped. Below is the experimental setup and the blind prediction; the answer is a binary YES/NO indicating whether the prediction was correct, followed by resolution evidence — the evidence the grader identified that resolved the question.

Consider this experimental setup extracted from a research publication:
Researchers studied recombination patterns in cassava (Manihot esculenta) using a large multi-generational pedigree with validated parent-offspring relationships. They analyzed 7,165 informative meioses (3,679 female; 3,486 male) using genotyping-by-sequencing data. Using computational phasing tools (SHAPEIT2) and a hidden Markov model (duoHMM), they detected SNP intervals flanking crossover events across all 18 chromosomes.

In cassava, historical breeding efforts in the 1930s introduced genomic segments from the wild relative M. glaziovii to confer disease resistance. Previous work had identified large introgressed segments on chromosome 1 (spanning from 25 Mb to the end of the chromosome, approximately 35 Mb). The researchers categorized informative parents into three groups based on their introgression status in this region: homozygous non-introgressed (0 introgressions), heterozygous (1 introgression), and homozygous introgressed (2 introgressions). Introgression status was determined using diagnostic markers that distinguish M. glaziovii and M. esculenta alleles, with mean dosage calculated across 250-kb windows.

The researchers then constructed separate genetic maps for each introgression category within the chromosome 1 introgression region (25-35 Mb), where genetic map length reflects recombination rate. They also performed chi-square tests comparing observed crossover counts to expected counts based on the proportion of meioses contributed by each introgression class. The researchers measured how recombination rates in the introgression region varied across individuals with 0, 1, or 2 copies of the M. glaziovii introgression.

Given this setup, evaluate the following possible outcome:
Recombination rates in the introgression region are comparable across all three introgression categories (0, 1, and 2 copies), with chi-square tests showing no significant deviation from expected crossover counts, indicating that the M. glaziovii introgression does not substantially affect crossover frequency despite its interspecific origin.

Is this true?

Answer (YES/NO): NO